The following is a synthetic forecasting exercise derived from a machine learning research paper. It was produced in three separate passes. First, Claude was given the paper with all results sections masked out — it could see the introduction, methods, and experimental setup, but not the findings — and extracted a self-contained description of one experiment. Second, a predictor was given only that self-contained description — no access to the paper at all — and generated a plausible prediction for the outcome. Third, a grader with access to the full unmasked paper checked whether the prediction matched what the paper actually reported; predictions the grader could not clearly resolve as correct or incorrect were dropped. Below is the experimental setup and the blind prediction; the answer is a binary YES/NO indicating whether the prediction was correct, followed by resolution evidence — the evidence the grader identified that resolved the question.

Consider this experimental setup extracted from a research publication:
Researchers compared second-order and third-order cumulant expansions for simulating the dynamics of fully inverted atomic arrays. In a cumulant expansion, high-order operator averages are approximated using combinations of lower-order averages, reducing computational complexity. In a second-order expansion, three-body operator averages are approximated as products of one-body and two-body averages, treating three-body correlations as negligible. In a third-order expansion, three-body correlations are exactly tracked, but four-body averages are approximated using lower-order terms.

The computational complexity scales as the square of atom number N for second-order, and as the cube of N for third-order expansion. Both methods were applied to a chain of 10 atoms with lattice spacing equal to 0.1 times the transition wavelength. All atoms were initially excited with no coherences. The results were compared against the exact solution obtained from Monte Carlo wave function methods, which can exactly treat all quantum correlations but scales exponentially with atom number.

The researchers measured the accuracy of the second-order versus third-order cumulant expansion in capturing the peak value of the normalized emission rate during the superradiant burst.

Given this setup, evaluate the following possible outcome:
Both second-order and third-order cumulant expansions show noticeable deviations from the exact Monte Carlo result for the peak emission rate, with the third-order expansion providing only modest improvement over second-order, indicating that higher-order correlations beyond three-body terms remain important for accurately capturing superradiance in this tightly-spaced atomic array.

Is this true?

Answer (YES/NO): NO